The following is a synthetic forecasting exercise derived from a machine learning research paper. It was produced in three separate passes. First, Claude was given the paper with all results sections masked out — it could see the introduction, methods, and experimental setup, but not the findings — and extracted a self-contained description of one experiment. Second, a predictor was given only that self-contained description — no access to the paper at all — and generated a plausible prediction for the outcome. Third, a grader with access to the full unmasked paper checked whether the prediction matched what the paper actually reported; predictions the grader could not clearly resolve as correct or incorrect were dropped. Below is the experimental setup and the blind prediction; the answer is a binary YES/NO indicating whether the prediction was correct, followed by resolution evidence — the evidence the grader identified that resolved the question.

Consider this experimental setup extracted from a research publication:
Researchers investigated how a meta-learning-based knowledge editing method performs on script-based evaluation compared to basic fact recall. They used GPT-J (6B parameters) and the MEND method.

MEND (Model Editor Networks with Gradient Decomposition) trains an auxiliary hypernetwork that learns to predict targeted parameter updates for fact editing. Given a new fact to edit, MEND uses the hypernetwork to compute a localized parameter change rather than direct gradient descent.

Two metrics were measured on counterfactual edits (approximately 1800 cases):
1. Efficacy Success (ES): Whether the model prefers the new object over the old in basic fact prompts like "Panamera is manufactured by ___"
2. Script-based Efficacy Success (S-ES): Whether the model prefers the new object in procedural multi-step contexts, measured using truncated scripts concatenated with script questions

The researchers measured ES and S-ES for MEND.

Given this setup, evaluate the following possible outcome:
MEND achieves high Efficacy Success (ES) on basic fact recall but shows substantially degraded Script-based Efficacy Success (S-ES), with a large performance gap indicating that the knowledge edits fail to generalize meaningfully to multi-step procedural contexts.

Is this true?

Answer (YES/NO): YES